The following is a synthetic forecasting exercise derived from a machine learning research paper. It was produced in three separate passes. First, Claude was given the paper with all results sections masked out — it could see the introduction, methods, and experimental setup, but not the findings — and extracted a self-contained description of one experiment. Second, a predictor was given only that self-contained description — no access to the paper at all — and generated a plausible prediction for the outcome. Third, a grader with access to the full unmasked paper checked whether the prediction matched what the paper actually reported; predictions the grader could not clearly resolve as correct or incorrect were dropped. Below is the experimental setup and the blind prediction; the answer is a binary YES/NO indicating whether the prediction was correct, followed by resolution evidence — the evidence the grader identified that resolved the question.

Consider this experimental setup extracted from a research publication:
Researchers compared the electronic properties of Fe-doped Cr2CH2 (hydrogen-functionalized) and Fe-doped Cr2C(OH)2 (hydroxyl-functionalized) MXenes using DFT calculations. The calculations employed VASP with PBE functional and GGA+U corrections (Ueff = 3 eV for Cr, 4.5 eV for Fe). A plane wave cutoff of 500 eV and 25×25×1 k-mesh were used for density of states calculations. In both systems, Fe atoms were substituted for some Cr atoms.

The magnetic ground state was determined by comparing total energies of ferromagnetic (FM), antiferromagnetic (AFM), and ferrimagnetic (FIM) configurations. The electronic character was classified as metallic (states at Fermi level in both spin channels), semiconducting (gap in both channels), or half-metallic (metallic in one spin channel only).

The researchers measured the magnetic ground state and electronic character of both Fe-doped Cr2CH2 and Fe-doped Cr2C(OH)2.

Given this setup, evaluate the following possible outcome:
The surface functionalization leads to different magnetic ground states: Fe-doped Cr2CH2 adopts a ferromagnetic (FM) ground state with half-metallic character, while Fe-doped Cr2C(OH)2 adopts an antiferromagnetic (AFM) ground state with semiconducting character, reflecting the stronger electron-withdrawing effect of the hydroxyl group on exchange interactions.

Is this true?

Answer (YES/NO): NO